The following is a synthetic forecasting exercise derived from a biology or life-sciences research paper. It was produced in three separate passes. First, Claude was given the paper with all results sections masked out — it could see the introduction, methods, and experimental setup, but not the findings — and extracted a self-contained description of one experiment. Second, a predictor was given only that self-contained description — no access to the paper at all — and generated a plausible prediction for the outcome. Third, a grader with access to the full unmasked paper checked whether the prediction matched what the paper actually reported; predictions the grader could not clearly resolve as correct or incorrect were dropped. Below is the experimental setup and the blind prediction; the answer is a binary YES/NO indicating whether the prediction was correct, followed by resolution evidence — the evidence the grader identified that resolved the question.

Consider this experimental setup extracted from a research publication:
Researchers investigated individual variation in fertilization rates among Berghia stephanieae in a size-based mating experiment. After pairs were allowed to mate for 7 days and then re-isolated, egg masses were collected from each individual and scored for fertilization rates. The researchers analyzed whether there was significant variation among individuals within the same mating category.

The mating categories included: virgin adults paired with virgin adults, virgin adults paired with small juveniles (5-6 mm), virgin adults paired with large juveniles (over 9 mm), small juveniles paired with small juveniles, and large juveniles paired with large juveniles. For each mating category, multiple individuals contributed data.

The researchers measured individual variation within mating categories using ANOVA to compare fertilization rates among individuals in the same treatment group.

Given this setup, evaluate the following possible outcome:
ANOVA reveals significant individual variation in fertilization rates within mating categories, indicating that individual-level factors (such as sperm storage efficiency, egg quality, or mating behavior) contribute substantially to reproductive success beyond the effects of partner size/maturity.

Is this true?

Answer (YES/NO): NO